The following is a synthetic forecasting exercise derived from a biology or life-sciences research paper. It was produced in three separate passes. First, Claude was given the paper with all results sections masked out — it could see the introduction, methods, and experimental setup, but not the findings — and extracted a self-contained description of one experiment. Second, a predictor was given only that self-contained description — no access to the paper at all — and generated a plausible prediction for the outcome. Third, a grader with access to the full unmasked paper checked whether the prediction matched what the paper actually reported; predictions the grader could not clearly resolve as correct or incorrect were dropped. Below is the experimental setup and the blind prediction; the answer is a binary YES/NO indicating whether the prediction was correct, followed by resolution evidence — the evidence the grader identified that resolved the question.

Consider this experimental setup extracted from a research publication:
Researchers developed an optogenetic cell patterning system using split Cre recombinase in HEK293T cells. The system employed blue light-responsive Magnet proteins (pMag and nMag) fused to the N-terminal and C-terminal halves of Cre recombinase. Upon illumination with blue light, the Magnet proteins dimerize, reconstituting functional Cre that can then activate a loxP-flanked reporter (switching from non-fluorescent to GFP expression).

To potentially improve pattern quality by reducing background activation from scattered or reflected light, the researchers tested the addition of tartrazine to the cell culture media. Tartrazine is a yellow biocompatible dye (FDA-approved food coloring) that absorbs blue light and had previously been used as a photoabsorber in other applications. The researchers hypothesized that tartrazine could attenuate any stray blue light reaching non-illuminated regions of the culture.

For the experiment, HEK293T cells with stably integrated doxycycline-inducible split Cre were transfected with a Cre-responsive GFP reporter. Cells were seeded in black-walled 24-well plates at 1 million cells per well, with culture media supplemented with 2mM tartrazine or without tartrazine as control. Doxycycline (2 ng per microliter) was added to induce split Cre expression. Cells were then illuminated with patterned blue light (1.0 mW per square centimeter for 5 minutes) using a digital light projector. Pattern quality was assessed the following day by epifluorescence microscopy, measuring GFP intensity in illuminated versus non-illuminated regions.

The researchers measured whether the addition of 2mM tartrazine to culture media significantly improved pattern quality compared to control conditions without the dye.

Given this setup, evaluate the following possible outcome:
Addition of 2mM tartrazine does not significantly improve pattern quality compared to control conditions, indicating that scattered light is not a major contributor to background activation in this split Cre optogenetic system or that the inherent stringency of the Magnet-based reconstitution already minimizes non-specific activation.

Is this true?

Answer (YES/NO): YES